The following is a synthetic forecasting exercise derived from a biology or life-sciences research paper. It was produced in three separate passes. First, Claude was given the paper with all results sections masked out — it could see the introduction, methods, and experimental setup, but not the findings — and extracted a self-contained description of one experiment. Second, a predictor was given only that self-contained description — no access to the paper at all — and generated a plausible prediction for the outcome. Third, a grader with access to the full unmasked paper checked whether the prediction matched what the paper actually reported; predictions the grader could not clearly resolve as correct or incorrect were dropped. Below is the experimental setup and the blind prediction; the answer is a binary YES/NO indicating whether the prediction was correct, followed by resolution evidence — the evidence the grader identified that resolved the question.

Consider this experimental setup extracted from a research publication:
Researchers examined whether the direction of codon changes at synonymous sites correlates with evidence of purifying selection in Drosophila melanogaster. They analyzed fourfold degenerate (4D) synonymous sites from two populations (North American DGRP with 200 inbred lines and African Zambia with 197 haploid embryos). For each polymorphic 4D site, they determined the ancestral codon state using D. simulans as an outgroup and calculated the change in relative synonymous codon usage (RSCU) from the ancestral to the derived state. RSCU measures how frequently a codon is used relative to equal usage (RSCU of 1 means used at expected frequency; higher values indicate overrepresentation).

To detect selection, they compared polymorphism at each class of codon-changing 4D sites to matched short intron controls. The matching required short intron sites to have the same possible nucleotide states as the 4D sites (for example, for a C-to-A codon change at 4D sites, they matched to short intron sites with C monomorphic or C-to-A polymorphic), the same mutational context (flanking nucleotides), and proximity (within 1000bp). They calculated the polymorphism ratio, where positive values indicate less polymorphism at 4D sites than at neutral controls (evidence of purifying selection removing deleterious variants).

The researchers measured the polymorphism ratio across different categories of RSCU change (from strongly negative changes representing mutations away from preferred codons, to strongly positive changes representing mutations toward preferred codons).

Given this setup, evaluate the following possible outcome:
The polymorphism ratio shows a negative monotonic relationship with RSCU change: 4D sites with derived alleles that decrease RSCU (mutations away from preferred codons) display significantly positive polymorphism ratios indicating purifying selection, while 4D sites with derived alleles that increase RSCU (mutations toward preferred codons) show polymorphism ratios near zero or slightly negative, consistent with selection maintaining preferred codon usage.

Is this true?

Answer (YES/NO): NO